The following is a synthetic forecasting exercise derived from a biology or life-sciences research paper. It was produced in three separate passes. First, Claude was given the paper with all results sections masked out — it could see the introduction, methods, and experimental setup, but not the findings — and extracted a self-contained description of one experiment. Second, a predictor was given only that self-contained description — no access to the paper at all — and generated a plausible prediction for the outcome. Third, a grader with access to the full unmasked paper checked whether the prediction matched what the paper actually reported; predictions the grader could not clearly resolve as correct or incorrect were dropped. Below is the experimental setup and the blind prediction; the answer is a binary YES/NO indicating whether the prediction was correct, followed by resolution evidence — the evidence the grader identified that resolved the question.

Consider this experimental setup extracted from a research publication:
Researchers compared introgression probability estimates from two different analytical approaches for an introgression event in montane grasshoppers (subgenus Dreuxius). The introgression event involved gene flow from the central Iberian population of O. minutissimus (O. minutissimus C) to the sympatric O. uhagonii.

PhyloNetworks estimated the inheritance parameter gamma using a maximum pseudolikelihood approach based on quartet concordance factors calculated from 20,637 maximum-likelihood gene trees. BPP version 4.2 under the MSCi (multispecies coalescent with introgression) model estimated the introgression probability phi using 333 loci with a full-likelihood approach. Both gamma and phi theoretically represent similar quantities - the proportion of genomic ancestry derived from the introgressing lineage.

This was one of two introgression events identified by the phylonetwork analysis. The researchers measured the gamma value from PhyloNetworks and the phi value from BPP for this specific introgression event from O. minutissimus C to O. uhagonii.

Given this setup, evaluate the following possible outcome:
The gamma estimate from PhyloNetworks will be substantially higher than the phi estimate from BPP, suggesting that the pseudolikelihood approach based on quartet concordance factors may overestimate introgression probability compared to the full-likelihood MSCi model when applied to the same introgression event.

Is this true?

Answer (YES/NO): NO